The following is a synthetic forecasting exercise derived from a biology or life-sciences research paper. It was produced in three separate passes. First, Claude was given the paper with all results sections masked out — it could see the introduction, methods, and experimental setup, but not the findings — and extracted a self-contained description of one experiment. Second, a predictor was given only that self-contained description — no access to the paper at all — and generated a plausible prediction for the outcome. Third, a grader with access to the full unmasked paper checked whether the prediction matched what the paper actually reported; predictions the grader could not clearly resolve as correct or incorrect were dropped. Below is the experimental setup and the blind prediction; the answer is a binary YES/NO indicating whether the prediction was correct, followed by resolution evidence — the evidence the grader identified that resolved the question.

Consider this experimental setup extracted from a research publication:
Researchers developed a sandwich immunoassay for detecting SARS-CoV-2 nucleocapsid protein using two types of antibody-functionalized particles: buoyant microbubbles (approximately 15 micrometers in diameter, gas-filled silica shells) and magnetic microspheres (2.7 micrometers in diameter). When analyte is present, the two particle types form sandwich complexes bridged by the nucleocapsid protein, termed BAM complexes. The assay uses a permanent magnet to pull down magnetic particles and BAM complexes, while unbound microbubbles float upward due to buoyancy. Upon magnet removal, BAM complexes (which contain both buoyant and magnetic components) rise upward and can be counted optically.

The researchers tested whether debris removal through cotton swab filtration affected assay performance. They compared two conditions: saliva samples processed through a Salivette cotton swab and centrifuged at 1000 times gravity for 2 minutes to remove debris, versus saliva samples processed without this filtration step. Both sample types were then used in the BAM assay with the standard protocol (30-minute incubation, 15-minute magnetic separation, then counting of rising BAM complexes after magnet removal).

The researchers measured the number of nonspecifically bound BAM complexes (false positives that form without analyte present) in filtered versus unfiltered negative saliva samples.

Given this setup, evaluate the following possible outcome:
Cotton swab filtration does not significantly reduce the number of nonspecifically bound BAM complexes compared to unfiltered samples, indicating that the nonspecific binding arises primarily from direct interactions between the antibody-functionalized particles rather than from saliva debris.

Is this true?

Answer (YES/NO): NO